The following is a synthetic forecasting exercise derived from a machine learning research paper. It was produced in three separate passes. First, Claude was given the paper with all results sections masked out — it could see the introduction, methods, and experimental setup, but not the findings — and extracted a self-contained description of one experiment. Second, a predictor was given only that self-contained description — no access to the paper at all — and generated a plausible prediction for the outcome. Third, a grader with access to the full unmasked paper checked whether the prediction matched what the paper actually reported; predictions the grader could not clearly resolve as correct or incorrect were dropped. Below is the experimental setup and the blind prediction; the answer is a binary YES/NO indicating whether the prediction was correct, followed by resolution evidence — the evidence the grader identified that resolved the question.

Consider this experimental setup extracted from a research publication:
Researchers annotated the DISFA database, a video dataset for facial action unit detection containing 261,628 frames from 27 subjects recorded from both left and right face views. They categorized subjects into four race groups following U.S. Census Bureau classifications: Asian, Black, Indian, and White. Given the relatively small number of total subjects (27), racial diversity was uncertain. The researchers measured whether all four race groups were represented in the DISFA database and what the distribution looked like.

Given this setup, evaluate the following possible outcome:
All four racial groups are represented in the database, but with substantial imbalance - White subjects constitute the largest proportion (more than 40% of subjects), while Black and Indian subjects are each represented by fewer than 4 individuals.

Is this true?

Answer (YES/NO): YES